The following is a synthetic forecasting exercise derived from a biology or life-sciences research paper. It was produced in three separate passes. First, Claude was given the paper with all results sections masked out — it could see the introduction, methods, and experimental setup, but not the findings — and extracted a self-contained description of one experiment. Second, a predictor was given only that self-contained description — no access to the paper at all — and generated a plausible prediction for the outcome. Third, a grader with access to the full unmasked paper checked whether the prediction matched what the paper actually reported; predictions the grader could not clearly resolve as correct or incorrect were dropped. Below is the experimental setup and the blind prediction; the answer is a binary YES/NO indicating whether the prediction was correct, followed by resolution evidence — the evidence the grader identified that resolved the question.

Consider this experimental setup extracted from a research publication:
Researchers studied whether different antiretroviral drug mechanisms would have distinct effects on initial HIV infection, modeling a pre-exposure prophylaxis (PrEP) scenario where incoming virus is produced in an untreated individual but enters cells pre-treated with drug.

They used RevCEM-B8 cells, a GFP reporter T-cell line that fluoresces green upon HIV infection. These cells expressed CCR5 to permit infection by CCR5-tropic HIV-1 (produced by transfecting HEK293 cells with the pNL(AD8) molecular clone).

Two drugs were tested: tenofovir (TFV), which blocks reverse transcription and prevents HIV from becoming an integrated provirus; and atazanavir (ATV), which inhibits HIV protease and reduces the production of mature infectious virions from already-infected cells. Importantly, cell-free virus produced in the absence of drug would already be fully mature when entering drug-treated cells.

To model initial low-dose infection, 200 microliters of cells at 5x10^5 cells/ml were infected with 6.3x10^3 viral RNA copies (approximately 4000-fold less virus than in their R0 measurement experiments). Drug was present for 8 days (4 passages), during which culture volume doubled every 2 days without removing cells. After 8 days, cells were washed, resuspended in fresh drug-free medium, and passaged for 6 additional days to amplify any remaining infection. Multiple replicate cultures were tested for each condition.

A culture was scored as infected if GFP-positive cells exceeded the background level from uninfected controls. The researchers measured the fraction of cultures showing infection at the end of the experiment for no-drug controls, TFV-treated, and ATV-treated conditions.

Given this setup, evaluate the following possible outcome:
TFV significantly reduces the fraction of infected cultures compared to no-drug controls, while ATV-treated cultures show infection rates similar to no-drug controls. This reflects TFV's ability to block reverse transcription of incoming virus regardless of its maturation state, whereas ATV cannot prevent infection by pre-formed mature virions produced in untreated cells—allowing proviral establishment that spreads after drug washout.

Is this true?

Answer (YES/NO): YES